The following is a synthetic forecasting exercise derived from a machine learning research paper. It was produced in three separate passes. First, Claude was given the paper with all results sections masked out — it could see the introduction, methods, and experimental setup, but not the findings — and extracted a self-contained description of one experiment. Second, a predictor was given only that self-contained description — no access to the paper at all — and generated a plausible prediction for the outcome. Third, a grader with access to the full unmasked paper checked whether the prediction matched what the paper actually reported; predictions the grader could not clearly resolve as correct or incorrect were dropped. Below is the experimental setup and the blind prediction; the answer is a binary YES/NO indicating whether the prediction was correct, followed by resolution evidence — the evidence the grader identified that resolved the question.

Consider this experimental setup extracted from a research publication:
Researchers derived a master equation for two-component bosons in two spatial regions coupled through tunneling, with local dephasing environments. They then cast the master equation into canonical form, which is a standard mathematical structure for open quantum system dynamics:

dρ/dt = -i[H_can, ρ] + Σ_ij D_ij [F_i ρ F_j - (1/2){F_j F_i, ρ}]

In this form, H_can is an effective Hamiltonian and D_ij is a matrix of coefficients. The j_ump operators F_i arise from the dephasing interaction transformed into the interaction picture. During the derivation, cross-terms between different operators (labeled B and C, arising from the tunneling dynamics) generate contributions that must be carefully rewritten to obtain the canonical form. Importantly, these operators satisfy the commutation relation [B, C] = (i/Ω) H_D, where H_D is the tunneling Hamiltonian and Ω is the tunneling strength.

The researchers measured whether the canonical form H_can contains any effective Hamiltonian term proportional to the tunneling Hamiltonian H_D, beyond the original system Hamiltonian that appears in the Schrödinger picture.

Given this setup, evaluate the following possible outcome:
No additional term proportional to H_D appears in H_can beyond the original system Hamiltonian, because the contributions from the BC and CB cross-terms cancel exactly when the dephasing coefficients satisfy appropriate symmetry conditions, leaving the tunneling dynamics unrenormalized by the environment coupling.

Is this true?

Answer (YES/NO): NO